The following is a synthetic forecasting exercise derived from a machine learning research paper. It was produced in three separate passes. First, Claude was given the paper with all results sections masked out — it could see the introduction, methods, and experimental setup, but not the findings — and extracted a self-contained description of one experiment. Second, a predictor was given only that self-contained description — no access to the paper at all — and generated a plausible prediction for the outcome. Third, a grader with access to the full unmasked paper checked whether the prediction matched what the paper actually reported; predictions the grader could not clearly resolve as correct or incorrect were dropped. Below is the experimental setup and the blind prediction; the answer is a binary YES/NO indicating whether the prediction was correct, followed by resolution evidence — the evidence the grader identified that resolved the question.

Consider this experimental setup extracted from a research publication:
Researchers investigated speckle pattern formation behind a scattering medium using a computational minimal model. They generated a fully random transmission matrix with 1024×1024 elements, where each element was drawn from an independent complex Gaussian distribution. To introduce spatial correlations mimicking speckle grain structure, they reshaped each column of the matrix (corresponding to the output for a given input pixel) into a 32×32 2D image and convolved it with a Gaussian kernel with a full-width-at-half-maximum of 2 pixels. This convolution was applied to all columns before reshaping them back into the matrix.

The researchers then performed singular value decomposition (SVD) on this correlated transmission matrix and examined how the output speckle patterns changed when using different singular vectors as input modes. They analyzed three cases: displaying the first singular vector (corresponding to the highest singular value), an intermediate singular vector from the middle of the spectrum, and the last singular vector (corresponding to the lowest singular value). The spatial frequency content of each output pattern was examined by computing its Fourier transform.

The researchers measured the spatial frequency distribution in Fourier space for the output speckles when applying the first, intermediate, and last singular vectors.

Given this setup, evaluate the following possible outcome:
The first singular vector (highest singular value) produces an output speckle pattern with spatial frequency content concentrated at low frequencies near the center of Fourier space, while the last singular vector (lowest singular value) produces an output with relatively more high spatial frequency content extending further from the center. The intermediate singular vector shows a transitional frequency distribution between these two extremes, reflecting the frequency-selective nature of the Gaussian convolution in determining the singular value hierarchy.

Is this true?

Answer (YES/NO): NO